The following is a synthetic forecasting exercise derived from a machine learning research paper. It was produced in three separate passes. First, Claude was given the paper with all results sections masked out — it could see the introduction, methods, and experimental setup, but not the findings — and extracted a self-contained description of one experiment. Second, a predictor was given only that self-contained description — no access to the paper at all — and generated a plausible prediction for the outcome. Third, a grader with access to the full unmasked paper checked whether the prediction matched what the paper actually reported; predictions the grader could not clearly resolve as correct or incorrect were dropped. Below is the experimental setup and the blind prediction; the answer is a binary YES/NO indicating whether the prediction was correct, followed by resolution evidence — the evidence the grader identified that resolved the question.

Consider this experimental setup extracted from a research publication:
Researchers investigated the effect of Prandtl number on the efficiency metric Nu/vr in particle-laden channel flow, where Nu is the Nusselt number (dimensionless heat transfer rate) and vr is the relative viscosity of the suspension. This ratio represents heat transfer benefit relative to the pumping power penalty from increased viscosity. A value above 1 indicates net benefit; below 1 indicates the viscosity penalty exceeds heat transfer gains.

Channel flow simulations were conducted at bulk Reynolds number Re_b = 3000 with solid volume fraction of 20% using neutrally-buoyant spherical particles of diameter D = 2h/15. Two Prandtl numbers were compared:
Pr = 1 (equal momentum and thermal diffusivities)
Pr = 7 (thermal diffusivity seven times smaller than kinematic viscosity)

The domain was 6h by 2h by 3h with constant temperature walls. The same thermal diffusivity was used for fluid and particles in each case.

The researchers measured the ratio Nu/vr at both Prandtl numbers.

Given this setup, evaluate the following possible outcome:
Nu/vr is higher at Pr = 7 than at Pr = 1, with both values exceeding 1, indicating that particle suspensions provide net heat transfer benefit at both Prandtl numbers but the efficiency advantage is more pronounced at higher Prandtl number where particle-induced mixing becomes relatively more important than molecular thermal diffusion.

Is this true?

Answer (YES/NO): YES